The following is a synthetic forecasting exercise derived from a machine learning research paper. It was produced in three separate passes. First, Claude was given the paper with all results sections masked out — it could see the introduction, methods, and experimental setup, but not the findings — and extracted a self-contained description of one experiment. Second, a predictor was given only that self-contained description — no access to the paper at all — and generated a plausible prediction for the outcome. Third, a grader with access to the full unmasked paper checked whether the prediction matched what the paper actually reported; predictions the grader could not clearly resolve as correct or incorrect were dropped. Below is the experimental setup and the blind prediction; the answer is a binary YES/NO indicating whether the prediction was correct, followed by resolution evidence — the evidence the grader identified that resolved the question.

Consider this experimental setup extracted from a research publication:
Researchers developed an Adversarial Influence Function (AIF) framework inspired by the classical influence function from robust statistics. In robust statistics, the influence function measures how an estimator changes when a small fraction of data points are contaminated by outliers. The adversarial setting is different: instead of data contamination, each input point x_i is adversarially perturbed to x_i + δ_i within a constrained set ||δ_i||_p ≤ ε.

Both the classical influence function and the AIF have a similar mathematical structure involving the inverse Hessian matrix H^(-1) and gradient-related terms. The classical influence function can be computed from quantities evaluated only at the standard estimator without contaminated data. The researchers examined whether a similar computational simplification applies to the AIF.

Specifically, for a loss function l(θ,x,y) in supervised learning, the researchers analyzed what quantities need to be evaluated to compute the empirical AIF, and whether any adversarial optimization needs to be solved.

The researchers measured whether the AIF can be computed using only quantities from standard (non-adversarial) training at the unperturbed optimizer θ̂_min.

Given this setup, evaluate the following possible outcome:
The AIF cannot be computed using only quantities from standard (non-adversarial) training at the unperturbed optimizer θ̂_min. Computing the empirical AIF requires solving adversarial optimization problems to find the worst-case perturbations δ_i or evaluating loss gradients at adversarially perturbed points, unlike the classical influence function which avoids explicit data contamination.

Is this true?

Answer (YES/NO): NO